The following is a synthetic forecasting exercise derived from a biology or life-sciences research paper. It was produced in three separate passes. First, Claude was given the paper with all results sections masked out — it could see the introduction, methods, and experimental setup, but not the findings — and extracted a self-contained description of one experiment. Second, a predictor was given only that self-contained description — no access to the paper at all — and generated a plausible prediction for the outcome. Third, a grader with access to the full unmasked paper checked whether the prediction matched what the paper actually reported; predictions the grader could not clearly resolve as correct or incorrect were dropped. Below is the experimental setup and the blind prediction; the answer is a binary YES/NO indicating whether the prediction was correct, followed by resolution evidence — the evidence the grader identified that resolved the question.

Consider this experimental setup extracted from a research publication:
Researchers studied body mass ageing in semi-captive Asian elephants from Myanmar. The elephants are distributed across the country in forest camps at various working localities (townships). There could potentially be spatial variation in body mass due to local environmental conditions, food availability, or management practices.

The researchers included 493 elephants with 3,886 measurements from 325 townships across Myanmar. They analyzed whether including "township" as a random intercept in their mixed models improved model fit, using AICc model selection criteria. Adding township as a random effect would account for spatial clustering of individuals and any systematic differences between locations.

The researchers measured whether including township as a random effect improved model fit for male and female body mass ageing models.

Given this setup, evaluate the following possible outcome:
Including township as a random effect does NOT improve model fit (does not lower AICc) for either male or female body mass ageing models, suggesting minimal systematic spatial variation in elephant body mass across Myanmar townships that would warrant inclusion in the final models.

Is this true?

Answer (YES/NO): YES